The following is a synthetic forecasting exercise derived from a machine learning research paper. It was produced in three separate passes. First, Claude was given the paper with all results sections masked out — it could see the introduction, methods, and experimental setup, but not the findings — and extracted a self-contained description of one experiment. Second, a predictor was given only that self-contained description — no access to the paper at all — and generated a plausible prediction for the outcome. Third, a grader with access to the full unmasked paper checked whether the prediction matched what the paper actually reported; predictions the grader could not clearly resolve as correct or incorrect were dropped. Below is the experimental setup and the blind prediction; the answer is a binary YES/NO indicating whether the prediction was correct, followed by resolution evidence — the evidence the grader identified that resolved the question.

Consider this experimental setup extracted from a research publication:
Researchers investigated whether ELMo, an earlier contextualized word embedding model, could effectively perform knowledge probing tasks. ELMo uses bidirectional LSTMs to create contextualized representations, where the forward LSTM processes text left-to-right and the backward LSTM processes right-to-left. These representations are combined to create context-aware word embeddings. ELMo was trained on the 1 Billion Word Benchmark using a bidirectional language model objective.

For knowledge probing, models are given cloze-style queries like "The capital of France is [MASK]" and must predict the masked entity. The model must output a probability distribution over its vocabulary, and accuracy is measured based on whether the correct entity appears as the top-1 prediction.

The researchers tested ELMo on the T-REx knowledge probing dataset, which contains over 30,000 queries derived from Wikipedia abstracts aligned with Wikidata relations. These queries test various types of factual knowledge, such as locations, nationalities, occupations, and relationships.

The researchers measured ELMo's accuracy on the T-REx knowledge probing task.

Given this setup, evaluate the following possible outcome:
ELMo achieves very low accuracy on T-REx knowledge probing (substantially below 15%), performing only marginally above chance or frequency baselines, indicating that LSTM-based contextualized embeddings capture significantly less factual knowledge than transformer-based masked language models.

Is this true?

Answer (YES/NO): YES